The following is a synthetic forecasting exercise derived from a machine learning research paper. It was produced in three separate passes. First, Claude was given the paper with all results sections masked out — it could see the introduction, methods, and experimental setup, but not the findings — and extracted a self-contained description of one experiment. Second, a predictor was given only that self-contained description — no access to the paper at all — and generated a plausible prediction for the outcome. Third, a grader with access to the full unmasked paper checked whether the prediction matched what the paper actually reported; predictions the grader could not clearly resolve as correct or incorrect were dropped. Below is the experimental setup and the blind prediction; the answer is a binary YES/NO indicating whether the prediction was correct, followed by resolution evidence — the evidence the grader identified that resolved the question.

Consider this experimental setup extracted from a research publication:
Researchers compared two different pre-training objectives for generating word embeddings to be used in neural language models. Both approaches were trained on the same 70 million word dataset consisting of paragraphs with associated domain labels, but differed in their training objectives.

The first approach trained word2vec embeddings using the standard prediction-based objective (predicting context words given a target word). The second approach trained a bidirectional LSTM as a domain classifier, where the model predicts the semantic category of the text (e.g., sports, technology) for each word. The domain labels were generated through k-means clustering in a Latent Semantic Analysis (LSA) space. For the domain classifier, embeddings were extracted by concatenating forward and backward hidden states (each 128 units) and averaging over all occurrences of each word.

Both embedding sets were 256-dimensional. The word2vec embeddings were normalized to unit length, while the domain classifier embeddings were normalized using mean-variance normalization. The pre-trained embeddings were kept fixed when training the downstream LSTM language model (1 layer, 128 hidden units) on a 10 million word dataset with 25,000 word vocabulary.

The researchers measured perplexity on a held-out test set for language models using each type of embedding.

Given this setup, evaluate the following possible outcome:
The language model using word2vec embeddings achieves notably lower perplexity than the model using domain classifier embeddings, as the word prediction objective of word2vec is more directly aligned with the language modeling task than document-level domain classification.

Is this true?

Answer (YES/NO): YES